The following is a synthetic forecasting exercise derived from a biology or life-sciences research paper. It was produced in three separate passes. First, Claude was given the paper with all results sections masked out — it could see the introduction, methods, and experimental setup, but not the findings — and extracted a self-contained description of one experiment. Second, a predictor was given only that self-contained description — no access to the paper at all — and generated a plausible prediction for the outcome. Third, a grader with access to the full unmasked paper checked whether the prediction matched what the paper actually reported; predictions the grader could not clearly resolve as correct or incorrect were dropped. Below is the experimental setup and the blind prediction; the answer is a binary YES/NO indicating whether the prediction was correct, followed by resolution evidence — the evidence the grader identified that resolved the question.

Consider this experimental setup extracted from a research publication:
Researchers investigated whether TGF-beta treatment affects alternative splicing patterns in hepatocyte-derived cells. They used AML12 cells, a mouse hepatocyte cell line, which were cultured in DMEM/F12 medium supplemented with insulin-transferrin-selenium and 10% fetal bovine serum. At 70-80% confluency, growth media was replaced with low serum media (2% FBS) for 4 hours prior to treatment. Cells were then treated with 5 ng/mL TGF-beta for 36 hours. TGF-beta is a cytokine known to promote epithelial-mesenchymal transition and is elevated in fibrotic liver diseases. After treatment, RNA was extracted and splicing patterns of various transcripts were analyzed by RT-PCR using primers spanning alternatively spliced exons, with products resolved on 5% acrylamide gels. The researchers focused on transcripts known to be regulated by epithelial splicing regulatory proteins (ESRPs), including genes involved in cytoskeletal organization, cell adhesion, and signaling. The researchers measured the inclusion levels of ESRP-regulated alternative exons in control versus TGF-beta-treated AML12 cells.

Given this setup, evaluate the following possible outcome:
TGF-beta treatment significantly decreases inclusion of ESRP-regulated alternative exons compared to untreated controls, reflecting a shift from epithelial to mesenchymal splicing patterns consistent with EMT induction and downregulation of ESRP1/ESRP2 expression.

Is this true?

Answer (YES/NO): YES